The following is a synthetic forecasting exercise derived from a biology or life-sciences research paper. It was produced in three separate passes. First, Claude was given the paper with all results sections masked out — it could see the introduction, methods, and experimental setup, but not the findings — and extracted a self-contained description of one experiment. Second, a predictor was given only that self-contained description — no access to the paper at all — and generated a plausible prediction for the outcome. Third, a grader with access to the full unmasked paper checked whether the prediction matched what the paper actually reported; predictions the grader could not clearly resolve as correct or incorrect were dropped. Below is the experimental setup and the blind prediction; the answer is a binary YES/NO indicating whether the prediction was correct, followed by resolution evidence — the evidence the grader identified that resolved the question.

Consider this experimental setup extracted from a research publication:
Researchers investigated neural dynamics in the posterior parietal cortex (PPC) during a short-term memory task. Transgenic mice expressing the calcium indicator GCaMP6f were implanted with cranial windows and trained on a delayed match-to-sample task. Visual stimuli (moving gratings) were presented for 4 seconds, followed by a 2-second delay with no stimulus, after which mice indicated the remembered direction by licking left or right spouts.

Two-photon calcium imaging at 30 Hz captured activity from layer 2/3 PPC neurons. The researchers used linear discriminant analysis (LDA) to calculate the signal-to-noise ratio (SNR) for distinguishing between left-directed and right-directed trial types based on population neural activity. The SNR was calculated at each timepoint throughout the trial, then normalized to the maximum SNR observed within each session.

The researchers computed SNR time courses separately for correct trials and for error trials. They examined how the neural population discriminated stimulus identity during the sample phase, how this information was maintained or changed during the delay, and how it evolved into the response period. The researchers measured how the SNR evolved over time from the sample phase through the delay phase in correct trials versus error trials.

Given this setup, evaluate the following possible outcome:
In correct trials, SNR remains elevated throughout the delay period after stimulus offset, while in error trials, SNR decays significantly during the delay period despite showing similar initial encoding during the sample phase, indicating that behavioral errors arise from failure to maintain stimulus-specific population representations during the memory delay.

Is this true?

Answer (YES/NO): YES